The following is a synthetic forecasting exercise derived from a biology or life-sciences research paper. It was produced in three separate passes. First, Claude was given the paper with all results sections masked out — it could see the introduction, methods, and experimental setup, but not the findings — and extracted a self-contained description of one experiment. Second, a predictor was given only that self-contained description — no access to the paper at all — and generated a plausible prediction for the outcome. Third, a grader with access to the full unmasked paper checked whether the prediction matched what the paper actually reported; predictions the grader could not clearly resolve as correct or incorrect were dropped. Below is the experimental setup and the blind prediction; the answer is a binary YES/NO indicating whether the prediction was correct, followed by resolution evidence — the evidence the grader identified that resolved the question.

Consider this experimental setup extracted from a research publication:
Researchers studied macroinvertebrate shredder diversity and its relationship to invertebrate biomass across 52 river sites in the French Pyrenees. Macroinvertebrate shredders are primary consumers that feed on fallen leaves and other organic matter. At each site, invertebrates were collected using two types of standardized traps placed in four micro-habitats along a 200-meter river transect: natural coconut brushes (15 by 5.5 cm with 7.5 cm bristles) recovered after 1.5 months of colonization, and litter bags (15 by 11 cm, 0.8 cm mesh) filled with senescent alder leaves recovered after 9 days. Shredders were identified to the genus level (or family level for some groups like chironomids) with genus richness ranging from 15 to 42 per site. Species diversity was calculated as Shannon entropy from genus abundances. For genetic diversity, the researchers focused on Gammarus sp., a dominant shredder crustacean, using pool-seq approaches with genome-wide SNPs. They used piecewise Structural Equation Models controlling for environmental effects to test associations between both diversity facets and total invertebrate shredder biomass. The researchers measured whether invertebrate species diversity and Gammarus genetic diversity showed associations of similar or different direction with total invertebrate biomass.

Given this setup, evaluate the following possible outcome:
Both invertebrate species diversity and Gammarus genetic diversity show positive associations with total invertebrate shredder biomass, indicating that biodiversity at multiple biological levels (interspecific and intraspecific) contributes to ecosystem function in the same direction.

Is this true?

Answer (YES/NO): NO